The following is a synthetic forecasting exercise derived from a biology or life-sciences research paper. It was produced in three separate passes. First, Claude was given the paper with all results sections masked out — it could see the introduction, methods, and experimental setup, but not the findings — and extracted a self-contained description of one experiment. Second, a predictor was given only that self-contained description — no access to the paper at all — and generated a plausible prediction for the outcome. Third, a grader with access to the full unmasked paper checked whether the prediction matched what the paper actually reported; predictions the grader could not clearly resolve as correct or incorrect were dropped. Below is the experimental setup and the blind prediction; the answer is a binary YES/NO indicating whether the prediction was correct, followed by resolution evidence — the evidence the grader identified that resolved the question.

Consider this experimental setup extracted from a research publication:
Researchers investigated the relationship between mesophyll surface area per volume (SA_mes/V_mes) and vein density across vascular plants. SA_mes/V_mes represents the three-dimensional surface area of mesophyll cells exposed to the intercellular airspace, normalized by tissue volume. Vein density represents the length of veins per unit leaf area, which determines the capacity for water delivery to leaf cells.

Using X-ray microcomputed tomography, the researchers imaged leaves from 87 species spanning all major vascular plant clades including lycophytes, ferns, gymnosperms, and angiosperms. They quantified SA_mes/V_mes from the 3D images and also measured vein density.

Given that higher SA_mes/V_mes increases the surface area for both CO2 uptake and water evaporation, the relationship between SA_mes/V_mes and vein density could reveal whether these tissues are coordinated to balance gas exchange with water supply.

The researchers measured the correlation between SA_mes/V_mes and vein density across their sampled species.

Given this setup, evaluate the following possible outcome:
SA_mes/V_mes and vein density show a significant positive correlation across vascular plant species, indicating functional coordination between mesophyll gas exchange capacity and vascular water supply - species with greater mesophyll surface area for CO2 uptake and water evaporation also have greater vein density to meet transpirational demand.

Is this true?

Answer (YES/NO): YES